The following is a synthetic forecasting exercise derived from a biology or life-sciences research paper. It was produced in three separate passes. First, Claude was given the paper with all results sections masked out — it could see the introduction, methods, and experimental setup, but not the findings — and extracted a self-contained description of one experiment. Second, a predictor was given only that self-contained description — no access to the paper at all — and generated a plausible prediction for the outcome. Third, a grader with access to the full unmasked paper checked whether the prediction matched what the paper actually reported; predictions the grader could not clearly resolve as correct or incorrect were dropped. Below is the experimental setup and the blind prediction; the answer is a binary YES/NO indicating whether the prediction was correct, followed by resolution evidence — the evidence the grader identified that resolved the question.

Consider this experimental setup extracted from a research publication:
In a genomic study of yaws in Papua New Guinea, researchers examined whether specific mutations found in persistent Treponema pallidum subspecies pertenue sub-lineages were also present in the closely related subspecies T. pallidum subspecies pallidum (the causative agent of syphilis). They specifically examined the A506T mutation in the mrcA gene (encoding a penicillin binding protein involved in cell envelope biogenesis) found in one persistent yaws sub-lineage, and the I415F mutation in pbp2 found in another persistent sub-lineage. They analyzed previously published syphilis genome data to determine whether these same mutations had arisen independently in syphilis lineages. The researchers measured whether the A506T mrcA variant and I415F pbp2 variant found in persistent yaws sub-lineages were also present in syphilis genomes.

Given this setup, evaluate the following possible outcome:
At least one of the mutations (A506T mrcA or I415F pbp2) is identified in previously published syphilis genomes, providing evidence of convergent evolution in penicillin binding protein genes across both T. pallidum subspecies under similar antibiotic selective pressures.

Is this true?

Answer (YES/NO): YES